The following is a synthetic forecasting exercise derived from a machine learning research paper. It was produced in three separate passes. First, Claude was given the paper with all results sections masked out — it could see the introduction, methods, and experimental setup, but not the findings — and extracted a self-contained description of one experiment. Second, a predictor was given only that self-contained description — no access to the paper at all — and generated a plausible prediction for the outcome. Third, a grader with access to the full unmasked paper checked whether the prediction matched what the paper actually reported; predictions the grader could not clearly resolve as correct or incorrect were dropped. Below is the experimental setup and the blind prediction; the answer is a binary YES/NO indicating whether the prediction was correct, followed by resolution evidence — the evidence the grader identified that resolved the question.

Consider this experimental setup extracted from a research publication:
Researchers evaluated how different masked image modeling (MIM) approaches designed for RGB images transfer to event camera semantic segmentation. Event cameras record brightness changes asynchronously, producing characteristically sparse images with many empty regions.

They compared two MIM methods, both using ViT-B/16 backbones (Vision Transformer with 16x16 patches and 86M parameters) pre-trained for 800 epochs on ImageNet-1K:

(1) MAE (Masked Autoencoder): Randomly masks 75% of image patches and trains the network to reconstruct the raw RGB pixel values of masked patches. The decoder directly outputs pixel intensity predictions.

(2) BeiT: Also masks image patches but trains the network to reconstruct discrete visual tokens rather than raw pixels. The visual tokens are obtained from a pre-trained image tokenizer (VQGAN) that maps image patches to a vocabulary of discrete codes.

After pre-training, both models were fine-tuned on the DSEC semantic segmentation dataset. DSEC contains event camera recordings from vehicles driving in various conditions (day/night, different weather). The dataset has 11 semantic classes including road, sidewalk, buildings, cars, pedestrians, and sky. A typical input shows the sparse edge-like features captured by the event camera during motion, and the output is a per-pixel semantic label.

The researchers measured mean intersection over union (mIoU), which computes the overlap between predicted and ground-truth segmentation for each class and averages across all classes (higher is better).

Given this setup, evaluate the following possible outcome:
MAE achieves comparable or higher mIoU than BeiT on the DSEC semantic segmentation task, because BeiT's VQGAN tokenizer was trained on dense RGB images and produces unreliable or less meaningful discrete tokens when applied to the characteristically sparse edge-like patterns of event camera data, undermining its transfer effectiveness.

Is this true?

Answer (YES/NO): YES